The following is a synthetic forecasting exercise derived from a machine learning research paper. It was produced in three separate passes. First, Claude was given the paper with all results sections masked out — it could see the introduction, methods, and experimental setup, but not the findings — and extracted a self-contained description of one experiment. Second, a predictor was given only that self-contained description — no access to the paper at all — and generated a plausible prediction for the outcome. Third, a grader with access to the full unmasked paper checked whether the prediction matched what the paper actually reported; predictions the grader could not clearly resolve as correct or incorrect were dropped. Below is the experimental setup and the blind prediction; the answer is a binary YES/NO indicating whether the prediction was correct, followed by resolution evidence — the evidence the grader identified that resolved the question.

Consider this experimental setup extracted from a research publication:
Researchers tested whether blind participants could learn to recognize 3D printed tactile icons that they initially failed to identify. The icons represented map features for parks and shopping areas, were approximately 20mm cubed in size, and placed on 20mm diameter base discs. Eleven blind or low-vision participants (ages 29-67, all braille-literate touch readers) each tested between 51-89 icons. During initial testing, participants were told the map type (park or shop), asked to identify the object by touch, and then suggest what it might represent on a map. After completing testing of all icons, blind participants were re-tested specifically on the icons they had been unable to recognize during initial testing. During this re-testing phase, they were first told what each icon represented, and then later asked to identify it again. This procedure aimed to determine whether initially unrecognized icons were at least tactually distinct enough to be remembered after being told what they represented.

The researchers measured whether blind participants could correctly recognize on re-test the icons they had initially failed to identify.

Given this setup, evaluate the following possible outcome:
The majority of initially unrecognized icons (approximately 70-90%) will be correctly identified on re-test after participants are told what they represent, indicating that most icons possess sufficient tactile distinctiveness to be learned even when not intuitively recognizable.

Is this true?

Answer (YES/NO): YES